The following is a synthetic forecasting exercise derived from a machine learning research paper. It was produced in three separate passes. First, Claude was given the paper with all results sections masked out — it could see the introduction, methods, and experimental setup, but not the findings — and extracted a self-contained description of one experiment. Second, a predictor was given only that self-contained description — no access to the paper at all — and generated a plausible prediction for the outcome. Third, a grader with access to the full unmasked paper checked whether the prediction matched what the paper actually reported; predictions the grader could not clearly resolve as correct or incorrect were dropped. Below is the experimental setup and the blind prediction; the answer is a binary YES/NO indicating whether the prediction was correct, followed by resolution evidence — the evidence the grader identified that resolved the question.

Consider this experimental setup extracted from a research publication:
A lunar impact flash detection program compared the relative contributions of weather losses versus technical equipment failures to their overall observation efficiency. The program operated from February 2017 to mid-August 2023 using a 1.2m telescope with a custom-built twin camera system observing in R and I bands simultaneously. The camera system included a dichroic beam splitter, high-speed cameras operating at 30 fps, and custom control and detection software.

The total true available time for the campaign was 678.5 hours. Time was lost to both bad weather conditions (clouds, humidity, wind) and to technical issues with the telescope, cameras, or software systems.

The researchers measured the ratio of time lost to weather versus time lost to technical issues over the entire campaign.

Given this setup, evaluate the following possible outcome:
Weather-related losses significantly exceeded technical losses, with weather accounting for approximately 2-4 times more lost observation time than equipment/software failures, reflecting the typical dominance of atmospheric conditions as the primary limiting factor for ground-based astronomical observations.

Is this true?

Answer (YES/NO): NO